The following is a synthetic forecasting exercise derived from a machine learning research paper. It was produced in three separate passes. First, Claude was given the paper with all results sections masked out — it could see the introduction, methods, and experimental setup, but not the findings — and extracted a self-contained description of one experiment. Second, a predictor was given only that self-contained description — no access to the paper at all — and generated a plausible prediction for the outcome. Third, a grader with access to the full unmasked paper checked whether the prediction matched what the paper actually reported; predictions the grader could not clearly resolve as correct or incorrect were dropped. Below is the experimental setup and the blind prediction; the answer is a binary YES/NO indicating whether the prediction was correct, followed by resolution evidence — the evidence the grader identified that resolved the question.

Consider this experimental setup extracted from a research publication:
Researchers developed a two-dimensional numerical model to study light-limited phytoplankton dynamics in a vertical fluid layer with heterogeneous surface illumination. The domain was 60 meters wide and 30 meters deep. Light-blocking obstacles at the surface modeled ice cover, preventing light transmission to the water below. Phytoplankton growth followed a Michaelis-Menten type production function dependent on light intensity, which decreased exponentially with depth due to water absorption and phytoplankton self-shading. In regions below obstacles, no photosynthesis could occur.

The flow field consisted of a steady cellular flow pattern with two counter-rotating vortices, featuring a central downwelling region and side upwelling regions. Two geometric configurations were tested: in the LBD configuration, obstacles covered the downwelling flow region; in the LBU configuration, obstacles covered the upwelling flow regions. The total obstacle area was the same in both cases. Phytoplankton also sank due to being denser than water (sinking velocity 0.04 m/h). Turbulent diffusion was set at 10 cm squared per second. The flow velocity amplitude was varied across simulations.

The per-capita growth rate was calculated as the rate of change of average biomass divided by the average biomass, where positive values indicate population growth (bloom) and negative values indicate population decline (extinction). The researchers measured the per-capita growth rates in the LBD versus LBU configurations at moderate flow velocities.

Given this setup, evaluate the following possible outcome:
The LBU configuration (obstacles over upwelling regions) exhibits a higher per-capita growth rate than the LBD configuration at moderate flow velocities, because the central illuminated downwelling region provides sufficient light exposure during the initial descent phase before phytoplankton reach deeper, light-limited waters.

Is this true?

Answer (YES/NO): NO